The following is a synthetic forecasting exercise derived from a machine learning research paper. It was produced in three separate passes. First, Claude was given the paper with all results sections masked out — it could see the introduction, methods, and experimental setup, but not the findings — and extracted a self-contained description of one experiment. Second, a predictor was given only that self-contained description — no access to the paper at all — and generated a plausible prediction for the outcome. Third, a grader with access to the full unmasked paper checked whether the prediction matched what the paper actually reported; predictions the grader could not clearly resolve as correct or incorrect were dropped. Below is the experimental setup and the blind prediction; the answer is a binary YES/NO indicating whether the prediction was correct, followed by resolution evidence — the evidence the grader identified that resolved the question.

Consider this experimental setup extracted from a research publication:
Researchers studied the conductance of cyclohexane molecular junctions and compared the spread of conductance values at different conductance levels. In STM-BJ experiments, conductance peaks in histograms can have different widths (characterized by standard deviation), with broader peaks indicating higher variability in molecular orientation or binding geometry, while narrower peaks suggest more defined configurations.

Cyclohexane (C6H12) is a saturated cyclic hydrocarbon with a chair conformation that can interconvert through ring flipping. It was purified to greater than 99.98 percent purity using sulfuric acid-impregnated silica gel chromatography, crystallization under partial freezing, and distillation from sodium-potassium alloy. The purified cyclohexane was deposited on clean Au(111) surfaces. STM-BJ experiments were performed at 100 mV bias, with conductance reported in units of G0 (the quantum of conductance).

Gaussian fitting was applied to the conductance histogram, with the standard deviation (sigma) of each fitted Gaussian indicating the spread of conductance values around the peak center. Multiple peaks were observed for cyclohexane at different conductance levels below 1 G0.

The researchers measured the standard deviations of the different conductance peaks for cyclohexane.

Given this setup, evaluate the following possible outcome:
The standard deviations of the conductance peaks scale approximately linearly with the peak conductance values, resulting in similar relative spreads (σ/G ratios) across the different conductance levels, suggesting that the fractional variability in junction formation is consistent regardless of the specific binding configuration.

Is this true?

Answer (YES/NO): NO